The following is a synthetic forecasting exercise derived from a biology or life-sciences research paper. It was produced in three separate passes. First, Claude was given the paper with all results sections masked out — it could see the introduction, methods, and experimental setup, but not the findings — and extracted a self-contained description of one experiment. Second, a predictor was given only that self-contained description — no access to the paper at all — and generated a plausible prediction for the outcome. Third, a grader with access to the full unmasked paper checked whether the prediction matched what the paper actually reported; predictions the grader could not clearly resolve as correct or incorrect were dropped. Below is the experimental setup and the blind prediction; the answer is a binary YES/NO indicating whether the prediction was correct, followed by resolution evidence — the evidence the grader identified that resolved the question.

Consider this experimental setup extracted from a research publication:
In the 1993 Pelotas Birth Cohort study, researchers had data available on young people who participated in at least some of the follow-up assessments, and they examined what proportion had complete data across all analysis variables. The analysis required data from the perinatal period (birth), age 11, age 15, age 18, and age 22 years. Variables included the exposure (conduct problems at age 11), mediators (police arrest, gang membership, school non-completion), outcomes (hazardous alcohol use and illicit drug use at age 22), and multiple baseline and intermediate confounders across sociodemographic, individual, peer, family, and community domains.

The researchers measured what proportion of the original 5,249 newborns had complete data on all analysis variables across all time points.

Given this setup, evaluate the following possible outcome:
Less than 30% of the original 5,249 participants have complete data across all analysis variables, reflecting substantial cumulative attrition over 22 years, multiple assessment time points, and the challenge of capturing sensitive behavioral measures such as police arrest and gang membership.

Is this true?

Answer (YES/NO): NO